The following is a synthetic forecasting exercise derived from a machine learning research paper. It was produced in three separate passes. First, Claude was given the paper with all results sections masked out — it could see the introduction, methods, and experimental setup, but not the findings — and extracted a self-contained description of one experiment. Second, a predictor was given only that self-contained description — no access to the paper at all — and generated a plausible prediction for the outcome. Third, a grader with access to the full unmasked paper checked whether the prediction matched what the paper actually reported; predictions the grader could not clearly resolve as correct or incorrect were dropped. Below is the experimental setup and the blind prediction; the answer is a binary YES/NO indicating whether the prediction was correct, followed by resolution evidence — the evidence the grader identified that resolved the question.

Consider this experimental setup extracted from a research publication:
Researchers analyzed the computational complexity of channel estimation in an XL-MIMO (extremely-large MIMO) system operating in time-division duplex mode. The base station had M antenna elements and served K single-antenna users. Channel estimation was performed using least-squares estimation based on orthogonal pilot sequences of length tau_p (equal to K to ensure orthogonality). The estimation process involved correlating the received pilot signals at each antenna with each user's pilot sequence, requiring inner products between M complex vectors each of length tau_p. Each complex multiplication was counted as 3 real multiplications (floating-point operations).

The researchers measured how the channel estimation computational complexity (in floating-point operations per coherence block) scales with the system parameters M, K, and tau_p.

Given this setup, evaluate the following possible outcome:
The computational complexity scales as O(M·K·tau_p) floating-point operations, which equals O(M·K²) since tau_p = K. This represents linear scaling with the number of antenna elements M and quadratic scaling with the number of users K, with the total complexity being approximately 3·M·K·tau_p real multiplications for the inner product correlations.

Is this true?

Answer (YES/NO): YES